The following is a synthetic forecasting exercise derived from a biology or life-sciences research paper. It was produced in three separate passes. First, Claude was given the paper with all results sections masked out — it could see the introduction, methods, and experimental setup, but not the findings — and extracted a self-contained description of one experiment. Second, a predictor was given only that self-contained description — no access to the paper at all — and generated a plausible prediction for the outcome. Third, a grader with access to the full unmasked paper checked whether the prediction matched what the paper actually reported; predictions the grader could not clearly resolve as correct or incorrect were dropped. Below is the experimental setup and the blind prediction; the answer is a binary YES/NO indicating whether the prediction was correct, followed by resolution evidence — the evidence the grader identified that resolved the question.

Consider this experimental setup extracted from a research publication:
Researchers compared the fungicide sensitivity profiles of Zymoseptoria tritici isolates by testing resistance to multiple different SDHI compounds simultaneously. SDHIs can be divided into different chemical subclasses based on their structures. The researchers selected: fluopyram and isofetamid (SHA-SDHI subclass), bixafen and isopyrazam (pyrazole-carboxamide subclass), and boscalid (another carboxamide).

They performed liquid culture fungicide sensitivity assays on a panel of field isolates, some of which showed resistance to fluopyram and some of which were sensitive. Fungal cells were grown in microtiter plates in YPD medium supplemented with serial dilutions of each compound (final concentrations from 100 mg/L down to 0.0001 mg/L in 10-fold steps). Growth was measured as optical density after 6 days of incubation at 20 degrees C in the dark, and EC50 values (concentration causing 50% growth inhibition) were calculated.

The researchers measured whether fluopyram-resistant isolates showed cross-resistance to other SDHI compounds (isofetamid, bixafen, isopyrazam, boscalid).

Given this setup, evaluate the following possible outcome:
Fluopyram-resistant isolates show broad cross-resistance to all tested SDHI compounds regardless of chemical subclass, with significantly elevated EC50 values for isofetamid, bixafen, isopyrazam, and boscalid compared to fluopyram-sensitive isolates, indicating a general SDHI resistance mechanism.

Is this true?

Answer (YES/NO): NO